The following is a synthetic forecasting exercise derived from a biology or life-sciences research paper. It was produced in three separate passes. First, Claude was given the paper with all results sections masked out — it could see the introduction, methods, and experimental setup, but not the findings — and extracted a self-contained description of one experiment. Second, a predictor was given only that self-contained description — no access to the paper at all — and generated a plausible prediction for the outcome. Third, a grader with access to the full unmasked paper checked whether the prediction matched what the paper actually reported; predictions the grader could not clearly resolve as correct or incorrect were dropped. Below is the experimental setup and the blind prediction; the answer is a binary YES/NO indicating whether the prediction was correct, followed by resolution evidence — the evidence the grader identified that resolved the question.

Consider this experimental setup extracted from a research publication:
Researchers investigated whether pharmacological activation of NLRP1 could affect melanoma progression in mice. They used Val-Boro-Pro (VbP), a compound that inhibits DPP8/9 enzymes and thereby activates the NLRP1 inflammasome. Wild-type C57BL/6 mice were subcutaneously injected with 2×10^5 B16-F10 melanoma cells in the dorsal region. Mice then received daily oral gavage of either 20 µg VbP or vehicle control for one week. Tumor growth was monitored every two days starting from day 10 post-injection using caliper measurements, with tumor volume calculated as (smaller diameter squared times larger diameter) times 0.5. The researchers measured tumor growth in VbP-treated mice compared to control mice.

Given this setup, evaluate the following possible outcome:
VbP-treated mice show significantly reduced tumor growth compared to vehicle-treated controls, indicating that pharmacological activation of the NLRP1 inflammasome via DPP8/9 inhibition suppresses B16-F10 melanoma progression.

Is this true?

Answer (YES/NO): NO